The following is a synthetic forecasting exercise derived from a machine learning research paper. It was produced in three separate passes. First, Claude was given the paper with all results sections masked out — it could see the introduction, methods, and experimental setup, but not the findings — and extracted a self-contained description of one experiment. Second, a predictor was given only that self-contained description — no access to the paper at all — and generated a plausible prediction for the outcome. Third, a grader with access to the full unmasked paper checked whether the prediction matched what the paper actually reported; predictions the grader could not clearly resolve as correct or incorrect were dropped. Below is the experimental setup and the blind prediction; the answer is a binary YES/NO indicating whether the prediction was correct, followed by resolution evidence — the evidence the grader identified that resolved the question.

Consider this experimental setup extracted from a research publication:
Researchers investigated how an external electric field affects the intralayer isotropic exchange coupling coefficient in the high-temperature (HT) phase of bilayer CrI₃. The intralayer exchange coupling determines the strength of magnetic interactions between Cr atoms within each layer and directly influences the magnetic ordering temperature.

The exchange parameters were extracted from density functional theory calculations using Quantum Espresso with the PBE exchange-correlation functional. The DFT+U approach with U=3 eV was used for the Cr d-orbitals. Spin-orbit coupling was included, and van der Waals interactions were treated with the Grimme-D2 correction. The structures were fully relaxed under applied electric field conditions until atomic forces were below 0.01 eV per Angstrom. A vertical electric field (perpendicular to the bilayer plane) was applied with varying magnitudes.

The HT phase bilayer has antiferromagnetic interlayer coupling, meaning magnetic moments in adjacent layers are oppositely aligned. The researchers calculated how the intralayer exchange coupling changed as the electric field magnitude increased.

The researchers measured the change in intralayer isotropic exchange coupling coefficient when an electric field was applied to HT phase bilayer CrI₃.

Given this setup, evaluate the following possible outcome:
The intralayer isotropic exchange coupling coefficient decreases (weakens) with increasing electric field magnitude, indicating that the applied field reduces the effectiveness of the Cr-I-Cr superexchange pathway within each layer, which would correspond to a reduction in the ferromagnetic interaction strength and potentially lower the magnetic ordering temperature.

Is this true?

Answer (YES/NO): NO